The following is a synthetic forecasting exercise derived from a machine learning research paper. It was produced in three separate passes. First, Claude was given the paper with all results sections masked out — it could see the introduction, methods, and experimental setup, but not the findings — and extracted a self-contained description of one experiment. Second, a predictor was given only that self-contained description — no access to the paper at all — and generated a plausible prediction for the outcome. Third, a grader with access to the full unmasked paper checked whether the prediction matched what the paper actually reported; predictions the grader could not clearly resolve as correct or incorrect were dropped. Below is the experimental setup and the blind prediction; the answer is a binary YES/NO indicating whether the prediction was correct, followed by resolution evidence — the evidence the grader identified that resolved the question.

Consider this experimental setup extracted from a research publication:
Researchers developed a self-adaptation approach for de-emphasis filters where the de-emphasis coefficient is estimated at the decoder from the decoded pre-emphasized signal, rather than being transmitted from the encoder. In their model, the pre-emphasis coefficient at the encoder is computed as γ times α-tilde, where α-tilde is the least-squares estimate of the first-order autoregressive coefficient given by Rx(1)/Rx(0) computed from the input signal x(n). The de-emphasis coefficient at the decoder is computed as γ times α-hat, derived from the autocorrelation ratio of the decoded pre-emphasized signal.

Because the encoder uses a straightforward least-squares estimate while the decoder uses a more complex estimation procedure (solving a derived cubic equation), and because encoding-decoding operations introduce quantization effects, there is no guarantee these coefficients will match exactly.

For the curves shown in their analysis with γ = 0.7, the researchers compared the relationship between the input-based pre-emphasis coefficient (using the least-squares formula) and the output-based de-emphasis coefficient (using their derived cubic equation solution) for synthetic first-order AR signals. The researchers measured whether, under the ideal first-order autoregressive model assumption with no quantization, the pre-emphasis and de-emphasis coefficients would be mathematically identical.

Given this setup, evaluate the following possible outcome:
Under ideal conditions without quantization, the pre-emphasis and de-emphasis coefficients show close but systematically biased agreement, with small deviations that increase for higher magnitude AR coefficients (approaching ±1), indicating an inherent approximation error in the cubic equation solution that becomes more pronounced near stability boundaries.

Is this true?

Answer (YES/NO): NO